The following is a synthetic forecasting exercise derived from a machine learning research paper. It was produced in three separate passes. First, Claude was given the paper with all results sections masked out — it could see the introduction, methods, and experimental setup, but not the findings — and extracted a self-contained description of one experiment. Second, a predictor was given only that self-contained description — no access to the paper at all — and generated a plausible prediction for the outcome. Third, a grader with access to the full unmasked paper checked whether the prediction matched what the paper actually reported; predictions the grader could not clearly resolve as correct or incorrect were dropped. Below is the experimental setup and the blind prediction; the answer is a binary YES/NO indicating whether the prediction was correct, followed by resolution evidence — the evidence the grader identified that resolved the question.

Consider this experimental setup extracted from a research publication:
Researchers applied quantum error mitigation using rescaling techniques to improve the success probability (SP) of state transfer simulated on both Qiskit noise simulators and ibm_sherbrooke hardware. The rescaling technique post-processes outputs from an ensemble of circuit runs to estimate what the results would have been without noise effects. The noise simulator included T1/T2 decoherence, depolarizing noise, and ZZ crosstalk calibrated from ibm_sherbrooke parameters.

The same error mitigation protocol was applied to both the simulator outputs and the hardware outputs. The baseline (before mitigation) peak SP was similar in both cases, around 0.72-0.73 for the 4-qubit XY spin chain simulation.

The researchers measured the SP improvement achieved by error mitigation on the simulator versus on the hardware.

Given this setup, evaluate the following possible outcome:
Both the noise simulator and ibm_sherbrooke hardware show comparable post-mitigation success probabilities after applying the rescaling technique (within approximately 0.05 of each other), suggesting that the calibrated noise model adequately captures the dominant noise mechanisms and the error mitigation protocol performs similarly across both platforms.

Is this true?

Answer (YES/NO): YES